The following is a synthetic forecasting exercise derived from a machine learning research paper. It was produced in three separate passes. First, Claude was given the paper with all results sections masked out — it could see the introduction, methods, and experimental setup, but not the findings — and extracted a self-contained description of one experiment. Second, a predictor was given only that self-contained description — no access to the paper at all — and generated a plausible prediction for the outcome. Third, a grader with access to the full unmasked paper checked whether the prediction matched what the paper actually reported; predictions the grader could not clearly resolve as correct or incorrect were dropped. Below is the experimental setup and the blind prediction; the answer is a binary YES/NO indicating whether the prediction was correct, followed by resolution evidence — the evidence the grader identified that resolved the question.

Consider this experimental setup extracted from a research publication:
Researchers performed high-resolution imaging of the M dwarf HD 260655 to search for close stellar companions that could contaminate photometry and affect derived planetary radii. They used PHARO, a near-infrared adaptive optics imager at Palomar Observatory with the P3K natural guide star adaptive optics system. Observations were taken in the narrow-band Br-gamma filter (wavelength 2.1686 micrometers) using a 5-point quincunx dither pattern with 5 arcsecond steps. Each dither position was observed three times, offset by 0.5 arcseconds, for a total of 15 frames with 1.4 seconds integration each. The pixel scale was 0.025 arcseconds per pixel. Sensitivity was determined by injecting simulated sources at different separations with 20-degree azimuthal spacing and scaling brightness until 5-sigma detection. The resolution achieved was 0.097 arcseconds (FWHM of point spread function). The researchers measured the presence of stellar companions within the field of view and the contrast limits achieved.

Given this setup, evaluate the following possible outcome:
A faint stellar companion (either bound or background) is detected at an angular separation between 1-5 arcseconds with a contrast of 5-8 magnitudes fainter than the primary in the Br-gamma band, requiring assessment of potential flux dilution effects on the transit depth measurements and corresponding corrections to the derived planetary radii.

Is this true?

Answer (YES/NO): NO